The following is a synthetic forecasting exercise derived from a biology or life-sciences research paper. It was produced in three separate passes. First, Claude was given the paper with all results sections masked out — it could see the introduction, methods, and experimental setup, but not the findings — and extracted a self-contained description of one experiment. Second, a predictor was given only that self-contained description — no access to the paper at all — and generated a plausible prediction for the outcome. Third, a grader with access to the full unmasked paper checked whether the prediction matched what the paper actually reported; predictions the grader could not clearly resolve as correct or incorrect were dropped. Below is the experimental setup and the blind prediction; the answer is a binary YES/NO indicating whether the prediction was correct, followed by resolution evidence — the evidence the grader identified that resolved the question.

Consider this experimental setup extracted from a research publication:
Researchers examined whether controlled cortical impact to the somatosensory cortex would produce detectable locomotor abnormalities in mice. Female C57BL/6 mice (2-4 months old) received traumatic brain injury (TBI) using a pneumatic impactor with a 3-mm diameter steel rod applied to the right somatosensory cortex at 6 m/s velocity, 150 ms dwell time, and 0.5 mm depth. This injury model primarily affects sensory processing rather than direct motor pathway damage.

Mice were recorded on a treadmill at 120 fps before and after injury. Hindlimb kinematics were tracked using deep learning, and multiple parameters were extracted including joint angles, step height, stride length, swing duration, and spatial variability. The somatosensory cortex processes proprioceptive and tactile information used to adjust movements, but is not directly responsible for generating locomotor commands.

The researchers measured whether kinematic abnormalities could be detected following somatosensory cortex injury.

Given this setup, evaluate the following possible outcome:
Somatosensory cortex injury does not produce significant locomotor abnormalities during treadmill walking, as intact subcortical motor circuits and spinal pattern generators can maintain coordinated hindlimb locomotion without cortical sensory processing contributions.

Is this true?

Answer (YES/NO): NO